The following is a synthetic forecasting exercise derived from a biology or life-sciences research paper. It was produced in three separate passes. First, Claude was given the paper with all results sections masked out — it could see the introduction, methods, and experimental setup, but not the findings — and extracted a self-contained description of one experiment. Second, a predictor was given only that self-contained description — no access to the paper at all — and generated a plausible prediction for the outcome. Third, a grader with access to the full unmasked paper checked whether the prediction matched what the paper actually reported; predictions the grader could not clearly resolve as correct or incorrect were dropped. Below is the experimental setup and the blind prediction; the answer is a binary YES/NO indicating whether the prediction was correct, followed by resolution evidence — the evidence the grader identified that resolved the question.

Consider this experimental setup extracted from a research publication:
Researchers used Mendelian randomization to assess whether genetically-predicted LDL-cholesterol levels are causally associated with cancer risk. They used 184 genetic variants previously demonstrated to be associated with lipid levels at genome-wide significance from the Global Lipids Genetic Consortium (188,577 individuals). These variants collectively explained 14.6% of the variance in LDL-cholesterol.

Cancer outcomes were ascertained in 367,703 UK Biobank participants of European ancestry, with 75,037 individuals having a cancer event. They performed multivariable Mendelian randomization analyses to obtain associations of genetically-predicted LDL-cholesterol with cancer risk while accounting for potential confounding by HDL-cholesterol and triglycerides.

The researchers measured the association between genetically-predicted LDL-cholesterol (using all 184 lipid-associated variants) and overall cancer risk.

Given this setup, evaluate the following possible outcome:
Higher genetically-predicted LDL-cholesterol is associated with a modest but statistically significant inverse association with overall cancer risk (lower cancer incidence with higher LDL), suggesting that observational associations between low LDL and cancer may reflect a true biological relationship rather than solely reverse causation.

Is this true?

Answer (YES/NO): NO